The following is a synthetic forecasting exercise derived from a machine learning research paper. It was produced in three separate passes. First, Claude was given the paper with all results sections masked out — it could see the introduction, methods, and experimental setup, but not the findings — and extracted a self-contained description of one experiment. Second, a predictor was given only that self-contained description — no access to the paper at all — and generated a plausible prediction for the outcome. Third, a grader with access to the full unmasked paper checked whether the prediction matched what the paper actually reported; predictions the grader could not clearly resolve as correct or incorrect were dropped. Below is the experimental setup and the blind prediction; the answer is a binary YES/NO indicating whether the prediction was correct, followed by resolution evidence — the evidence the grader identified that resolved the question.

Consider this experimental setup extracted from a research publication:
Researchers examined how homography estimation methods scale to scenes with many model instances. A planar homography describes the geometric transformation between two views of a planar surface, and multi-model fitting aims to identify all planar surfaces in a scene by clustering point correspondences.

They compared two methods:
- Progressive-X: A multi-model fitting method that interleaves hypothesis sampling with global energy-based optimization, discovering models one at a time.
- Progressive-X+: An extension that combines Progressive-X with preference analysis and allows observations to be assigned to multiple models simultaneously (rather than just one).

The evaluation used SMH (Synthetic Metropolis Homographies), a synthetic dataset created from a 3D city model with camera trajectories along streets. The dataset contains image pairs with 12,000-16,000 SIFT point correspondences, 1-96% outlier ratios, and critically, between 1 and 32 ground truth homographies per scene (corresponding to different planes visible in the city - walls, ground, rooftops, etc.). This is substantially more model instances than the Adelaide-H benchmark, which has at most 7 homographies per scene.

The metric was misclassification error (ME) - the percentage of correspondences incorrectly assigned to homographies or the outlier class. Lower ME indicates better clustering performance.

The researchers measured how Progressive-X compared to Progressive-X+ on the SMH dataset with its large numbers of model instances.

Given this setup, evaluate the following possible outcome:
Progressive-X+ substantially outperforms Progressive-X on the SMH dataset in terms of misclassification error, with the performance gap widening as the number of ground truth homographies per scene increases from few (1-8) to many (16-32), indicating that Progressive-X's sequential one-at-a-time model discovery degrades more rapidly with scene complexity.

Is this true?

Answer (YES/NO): NO